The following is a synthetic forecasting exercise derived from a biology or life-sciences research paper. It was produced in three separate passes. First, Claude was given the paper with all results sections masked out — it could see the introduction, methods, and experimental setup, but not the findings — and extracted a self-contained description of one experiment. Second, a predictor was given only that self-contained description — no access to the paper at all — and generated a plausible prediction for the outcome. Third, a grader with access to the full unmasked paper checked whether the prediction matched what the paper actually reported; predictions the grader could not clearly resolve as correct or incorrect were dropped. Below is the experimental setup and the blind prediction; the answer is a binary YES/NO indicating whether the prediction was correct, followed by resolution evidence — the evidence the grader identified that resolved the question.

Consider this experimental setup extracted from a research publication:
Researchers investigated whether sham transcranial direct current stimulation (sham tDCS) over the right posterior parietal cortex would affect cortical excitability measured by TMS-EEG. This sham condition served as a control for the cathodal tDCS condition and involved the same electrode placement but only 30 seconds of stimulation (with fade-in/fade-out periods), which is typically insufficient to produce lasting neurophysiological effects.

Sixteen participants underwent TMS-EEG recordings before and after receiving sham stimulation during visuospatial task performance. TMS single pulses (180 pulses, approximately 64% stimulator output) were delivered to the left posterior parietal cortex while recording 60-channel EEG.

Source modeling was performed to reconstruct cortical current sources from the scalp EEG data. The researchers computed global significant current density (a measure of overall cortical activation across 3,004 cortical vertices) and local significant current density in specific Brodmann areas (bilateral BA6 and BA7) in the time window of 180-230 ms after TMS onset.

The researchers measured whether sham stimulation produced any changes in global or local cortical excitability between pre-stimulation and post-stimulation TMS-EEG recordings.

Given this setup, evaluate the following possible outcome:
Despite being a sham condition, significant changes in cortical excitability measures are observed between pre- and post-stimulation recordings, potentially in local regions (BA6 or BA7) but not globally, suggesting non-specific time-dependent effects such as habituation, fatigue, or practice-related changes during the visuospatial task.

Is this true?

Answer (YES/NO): YES